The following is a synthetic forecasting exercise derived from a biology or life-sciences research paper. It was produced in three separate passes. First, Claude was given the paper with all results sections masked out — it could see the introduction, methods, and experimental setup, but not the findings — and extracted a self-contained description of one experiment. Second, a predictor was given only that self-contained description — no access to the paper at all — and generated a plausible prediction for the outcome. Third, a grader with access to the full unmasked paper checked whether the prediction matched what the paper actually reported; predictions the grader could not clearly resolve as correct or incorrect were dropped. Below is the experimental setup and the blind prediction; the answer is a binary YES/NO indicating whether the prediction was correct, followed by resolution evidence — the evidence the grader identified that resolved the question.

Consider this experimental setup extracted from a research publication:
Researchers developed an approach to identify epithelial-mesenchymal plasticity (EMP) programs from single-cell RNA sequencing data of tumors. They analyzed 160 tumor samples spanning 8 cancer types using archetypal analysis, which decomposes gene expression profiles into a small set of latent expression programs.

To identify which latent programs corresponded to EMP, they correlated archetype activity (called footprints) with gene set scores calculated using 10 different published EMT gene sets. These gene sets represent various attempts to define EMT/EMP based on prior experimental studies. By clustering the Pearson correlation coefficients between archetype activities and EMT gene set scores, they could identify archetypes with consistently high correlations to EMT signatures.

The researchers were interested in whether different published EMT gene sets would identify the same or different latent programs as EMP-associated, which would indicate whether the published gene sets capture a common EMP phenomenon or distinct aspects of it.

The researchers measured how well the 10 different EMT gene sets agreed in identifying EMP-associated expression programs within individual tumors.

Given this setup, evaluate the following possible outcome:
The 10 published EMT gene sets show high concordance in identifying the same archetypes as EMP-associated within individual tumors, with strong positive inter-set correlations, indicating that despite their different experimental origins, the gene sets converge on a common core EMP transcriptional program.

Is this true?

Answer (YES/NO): NO